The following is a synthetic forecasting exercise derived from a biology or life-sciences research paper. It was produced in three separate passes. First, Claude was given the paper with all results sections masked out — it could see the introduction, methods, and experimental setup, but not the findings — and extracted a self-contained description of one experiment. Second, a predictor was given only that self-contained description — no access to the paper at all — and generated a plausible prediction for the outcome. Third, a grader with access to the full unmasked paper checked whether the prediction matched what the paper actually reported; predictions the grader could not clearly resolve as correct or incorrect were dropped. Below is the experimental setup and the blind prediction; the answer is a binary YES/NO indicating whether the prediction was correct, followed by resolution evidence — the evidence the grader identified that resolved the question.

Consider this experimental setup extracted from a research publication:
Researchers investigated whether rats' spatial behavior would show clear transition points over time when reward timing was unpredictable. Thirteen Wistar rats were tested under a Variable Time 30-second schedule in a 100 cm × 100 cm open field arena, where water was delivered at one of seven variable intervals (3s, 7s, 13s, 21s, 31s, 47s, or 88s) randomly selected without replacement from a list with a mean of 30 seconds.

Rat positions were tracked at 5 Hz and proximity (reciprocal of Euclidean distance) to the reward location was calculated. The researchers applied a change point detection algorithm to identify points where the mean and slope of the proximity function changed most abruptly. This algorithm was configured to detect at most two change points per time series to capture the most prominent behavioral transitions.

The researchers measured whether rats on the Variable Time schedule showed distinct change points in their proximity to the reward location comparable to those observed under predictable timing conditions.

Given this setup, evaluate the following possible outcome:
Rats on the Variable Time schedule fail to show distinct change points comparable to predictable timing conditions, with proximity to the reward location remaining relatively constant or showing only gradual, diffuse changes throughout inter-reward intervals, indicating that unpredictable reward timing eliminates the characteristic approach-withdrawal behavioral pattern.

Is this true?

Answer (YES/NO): YES